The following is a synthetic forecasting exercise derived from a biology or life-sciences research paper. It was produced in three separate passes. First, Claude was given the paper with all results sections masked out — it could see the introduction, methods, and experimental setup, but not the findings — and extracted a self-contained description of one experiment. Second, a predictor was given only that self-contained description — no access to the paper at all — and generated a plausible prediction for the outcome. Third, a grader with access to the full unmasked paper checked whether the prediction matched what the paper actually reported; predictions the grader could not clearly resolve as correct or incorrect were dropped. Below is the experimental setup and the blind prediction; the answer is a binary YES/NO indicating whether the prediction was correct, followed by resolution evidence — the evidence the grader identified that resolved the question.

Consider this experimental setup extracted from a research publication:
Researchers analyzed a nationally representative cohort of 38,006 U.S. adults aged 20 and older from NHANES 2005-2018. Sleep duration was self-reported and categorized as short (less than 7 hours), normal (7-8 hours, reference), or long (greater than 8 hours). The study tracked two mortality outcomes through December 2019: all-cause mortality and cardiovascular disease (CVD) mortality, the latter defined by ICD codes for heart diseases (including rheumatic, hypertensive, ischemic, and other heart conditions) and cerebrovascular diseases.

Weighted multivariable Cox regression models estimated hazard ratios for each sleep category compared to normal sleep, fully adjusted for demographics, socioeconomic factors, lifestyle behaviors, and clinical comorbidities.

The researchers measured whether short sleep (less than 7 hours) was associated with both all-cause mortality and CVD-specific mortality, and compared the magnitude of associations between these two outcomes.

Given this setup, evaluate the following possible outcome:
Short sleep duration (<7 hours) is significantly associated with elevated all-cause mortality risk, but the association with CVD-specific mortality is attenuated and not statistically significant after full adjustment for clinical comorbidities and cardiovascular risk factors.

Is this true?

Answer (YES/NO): YES